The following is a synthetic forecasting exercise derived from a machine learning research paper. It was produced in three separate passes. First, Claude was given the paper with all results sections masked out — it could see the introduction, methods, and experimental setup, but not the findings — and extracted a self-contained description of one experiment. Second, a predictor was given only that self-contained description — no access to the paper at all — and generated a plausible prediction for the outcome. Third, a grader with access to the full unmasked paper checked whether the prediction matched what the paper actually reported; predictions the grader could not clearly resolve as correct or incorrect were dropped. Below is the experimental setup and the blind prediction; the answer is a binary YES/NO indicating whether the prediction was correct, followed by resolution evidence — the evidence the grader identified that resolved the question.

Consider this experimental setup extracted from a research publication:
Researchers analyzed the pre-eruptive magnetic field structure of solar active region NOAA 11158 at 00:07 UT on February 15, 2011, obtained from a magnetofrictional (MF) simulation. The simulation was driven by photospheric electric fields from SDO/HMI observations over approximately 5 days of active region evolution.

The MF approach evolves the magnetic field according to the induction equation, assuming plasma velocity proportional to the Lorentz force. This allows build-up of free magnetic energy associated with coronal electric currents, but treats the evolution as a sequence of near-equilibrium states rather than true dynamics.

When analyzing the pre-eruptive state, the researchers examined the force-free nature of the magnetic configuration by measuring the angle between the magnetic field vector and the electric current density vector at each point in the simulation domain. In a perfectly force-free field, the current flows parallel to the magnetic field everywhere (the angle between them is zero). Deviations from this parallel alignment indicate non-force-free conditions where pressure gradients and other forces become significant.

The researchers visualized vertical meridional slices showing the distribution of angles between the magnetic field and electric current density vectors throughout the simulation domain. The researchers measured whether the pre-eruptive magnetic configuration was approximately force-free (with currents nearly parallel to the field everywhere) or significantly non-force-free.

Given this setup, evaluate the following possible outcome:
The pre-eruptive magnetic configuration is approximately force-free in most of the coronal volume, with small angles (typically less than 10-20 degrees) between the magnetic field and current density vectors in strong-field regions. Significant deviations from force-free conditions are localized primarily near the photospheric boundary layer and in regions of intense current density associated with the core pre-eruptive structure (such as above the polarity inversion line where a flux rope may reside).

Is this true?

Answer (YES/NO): NO